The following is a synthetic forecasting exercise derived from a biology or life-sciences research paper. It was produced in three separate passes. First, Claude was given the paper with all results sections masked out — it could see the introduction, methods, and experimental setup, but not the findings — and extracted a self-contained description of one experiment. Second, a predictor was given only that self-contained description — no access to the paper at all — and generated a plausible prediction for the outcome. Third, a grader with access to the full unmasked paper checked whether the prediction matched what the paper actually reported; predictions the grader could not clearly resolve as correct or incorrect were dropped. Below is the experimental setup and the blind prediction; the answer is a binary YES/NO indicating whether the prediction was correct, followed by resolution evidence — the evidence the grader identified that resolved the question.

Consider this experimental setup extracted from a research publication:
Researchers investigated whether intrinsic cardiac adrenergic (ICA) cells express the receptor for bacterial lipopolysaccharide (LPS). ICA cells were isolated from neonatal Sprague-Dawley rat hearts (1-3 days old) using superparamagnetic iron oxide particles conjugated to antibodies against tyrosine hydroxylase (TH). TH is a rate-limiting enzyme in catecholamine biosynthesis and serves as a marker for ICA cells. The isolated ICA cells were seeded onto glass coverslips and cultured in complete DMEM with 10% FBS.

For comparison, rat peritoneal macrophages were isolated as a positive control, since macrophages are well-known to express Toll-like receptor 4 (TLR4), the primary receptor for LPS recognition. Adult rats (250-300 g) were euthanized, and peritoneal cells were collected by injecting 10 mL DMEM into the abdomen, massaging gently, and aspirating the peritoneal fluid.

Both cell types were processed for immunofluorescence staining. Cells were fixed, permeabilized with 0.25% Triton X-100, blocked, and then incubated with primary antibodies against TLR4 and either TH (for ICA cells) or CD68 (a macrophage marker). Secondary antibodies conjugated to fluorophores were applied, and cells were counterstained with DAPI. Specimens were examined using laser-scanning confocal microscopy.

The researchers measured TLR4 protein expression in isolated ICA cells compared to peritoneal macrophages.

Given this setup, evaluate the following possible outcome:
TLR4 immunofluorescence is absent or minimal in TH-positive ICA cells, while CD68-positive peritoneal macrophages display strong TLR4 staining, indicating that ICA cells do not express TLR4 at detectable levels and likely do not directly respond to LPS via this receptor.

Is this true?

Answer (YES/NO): NO